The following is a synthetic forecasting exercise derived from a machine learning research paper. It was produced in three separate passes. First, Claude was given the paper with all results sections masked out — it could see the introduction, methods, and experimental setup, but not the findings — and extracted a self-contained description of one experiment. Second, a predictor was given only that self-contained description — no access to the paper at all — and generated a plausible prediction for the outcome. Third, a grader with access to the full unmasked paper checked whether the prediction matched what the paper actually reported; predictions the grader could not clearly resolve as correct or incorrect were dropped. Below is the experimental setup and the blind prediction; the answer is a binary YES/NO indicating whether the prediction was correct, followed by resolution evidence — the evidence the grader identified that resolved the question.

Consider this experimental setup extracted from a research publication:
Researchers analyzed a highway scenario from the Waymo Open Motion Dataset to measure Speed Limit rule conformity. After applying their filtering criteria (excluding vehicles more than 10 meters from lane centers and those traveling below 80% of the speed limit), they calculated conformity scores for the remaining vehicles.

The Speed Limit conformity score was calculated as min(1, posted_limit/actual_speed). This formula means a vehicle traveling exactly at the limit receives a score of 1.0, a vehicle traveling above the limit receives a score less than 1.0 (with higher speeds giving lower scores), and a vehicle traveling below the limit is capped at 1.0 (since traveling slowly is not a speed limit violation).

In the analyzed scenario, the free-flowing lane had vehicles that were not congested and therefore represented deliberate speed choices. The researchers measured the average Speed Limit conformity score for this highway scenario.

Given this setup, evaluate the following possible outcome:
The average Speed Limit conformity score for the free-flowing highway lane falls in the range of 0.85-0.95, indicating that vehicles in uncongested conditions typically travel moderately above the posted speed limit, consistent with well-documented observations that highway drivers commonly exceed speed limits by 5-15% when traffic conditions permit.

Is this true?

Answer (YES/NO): NO